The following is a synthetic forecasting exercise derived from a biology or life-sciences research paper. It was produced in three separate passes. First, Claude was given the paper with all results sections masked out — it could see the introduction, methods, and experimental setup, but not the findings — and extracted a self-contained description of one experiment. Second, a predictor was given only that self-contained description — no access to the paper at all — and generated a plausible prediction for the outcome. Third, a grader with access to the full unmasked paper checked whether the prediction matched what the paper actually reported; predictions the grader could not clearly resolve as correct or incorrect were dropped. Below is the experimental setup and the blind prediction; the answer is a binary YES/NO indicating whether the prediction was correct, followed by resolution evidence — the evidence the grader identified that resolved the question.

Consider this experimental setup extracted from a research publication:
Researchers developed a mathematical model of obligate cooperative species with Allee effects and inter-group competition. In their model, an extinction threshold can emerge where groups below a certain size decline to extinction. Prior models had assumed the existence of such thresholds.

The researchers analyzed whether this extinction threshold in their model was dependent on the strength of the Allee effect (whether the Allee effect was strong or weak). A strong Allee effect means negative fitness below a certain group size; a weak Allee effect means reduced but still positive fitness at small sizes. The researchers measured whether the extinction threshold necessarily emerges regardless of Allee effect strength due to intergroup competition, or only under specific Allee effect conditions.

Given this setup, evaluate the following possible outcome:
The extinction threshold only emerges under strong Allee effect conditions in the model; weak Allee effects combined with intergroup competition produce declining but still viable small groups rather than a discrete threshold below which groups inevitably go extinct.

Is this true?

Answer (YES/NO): NO